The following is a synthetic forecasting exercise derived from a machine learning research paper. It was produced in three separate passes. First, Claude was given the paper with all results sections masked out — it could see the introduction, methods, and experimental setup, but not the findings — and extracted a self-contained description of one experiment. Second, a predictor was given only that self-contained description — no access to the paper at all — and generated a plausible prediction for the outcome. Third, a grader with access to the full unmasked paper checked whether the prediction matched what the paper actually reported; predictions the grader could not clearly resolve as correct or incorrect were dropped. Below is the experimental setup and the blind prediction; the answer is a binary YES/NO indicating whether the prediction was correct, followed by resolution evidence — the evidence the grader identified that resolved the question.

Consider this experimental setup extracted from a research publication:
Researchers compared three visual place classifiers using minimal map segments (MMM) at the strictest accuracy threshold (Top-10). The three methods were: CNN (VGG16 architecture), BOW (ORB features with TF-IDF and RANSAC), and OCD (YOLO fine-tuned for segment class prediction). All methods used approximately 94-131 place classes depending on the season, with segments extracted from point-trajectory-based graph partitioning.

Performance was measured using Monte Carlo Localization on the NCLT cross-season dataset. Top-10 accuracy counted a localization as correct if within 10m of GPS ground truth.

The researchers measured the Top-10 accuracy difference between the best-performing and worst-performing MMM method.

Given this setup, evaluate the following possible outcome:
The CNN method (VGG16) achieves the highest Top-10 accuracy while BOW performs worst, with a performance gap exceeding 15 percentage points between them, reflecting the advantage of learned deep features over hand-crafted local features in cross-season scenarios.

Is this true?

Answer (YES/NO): NO